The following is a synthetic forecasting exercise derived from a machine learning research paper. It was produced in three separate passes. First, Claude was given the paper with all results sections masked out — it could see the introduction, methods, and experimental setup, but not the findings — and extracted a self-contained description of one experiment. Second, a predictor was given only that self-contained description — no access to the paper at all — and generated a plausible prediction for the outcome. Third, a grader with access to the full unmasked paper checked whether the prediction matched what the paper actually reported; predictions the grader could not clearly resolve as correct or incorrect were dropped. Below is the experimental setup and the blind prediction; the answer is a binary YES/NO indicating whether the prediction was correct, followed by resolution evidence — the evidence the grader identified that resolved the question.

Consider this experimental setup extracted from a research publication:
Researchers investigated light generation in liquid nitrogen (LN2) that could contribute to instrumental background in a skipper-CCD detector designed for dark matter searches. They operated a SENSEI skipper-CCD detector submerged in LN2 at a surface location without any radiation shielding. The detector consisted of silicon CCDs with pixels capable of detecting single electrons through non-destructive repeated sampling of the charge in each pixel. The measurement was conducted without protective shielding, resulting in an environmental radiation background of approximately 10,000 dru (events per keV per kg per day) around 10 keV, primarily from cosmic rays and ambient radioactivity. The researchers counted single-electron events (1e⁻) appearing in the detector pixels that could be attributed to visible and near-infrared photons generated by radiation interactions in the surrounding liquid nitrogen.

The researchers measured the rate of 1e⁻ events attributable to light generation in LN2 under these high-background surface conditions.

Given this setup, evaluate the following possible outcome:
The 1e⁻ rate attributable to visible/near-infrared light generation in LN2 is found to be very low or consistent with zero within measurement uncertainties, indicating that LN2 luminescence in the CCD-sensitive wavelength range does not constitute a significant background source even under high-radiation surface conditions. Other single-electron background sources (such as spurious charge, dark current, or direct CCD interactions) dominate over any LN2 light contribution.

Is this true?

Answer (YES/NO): NO